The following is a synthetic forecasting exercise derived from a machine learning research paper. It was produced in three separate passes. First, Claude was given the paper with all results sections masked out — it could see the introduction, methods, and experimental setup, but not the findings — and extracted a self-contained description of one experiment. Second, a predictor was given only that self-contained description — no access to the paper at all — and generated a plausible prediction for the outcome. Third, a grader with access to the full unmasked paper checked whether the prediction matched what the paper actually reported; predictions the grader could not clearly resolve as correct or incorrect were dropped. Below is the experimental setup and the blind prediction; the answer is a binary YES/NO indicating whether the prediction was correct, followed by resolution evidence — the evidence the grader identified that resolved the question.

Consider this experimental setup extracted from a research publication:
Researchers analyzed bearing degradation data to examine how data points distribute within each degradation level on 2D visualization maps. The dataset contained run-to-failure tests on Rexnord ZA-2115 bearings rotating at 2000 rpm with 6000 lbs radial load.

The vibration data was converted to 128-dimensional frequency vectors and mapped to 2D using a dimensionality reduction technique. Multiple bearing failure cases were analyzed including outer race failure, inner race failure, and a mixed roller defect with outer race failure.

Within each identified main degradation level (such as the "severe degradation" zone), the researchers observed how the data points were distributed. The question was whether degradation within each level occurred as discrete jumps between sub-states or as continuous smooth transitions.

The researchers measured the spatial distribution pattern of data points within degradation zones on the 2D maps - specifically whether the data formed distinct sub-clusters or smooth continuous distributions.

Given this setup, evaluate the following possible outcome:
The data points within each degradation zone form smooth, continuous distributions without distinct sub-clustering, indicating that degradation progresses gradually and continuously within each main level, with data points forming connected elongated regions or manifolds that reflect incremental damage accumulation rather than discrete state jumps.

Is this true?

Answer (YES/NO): NO